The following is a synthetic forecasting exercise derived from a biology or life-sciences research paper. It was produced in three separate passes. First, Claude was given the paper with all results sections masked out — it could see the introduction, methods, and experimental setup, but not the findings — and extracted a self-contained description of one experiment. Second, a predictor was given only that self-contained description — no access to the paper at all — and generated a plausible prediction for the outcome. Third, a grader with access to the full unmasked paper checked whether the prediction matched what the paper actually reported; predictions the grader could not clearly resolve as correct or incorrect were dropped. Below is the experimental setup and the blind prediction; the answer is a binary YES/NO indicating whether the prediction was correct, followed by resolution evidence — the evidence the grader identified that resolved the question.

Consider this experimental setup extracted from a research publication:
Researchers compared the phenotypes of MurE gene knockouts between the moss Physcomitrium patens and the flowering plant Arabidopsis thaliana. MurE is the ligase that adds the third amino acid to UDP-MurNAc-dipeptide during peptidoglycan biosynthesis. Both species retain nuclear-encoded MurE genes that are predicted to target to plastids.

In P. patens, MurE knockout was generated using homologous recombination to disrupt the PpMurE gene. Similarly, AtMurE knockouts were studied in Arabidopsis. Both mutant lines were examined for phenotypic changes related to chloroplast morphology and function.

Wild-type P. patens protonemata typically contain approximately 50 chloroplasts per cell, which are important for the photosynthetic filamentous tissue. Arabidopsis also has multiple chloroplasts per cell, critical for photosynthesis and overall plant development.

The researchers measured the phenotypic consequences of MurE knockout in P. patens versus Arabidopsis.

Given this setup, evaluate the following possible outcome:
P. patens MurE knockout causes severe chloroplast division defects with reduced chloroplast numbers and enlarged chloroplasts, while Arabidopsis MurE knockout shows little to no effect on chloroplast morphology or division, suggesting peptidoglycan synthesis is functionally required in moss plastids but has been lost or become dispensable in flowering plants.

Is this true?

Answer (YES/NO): NO